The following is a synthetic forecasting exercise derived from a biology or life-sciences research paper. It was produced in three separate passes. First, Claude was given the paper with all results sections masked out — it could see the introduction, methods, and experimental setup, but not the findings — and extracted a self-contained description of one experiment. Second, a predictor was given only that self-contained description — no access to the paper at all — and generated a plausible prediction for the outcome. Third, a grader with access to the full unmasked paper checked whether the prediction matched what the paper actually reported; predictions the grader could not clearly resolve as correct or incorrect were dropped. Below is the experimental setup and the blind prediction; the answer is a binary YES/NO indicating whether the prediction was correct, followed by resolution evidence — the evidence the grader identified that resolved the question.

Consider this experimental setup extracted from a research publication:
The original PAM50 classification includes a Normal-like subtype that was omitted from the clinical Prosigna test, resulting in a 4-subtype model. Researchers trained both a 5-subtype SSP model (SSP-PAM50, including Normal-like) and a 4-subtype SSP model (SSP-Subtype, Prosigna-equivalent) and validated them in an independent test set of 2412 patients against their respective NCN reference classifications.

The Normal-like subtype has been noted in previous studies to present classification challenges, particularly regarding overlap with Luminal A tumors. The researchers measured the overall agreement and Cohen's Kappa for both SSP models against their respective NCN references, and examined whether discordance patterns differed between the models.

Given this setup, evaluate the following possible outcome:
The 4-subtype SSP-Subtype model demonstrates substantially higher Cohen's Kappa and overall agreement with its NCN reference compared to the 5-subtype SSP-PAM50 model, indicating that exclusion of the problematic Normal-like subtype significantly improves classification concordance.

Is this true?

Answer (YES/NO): YES